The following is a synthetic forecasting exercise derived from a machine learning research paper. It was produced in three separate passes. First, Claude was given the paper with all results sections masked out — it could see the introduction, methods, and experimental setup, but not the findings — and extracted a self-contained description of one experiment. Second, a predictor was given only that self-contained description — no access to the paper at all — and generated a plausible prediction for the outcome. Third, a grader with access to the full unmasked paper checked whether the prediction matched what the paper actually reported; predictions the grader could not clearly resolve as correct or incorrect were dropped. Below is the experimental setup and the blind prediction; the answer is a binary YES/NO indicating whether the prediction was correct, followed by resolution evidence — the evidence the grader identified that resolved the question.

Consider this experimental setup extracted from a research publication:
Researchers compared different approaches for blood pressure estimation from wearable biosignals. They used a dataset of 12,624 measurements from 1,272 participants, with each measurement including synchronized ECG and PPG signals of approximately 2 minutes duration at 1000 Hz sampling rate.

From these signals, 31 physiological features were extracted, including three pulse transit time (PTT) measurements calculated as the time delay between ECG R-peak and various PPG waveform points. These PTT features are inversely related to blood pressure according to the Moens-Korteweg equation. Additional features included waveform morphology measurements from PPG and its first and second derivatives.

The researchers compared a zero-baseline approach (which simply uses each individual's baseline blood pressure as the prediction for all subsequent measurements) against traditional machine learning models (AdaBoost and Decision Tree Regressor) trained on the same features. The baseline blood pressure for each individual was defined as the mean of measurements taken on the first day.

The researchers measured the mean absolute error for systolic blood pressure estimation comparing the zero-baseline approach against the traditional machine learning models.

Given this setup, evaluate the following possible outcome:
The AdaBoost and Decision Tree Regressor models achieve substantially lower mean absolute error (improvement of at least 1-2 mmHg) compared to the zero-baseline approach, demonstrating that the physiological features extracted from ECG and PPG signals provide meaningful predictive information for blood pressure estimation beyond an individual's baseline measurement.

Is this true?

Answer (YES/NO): NO